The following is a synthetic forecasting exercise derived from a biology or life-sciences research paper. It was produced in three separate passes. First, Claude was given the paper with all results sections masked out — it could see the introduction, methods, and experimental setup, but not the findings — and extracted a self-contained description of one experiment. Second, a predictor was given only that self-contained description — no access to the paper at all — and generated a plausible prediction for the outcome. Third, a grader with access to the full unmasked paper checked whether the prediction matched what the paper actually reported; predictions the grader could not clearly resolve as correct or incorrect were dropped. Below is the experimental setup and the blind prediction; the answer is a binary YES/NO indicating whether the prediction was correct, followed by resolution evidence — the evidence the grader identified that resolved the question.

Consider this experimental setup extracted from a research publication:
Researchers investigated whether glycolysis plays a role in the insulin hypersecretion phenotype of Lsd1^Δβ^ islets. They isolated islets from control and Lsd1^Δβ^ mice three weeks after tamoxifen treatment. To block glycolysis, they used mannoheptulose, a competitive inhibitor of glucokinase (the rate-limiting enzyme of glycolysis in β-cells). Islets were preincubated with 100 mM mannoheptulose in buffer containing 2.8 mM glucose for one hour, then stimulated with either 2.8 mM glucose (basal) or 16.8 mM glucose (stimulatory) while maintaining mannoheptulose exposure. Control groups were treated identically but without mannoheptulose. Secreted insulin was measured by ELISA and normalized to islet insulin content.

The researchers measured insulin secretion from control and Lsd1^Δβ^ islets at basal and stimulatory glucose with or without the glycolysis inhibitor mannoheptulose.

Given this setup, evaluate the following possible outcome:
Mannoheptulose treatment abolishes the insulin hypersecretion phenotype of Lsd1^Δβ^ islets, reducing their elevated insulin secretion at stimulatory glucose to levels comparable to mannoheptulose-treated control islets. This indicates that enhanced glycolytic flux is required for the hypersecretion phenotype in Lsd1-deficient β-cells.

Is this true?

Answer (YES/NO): NO